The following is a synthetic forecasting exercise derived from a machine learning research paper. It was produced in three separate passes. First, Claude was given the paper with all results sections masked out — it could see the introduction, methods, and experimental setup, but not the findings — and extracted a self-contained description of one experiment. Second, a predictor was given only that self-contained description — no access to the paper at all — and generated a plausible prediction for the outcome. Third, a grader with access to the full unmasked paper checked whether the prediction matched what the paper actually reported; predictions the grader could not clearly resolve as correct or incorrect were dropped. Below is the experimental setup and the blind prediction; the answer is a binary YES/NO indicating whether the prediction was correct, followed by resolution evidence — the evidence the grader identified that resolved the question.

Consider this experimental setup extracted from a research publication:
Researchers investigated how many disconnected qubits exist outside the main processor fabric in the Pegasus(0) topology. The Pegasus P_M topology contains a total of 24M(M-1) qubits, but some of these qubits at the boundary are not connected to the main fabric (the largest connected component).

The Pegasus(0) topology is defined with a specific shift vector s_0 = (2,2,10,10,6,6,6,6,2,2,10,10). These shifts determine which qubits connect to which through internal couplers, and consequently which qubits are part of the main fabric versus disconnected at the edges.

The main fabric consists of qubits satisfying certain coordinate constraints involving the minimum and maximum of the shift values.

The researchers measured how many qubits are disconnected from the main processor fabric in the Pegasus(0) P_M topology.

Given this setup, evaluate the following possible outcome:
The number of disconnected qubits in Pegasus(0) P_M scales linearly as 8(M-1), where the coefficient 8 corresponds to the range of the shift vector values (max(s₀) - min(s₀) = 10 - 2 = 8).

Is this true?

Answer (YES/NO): YES